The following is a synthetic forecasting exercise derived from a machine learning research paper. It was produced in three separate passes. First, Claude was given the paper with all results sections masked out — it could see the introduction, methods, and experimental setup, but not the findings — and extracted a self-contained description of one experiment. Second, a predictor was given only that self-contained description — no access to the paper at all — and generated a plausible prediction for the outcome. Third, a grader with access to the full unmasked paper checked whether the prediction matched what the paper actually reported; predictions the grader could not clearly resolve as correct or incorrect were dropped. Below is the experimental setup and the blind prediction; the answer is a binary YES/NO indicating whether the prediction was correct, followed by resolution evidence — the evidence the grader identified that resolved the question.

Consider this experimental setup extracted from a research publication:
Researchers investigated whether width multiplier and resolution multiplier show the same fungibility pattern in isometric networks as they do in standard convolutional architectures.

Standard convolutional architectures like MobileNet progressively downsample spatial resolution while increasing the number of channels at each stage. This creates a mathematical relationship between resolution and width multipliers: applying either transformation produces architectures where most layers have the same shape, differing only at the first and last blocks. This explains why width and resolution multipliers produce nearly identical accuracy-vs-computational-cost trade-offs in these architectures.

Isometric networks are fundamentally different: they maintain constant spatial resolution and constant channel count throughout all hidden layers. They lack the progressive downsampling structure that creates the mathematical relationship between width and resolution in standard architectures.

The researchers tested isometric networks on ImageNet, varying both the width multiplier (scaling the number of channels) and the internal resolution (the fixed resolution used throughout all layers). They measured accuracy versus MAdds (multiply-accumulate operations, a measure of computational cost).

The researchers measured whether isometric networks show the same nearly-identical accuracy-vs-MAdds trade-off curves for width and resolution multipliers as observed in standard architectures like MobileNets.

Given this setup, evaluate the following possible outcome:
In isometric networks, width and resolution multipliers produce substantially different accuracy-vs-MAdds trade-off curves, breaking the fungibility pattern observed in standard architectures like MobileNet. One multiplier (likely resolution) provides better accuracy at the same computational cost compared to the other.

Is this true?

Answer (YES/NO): NO